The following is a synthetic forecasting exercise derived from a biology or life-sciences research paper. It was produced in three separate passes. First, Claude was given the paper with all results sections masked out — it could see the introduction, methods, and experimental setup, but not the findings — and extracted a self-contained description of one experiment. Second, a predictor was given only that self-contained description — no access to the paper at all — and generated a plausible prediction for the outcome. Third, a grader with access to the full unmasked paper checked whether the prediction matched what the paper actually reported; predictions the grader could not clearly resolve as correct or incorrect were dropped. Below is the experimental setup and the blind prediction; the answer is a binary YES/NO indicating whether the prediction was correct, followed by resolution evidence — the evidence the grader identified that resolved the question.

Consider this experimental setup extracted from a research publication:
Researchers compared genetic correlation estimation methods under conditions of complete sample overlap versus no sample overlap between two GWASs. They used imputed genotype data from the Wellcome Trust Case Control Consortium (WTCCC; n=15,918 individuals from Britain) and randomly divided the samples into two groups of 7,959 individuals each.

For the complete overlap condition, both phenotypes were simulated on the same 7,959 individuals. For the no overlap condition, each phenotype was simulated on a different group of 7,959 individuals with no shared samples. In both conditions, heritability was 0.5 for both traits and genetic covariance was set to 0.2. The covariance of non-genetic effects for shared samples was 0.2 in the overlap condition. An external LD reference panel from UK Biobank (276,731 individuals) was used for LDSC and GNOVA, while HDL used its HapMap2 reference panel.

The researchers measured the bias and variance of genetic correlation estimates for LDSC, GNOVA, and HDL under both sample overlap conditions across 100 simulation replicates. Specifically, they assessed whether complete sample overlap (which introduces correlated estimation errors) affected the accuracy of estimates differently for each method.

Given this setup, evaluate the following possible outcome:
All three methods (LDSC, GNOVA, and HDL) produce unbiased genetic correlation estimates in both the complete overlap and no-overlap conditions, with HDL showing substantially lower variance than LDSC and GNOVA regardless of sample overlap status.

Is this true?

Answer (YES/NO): NO